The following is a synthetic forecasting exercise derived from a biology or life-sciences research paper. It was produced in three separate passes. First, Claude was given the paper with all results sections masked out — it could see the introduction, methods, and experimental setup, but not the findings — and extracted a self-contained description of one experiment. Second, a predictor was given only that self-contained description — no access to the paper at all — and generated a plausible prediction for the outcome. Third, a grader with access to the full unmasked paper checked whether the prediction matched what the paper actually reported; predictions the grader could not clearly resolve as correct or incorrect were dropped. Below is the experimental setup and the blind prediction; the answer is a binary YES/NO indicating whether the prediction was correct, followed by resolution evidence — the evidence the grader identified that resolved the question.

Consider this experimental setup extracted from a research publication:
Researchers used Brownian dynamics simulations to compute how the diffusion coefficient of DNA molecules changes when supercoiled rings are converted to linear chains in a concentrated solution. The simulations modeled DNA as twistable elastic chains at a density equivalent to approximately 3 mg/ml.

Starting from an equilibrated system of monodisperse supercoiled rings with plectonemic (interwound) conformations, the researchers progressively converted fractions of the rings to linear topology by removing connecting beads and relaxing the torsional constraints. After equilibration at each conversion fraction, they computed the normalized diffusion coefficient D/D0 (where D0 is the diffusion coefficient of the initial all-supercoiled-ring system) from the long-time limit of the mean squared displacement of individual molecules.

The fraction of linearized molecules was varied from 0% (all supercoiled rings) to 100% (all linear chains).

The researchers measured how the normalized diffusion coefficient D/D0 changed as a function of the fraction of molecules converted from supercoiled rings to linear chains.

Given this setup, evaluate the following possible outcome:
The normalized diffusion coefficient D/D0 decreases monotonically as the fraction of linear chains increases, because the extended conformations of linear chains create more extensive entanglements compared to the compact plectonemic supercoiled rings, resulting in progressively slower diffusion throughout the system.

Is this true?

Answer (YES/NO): YES